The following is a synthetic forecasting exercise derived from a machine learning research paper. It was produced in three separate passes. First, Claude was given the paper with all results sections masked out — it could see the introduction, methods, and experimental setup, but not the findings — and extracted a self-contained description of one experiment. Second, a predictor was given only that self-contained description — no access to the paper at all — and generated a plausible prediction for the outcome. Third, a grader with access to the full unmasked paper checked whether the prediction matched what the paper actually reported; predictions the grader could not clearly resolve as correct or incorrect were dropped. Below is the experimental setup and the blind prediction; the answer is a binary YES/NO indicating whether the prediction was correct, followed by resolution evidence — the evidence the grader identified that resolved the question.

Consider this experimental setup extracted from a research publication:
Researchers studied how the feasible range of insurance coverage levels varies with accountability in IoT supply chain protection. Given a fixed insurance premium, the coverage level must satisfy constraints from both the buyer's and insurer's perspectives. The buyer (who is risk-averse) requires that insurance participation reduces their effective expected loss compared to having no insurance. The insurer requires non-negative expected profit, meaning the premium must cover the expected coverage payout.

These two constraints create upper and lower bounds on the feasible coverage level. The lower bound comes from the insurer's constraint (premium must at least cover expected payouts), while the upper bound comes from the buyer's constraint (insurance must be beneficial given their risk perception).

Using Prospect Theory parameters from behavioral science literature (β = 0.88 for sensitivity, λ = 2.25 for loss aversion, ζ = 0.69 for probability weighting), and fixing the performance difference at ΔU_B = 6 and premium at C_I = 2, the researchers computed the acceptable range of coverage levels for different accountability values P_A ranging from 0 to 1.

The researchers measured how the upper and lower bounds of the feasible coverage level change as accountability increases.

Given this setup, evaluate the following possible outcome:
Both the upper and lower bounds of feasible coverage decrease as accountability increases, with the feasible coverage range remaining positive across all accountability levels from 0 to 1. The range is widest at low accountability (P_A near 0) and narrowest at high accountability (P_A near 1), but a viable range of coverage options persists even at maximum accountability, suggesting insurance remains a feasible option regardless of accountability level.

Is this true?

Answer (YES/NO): NO